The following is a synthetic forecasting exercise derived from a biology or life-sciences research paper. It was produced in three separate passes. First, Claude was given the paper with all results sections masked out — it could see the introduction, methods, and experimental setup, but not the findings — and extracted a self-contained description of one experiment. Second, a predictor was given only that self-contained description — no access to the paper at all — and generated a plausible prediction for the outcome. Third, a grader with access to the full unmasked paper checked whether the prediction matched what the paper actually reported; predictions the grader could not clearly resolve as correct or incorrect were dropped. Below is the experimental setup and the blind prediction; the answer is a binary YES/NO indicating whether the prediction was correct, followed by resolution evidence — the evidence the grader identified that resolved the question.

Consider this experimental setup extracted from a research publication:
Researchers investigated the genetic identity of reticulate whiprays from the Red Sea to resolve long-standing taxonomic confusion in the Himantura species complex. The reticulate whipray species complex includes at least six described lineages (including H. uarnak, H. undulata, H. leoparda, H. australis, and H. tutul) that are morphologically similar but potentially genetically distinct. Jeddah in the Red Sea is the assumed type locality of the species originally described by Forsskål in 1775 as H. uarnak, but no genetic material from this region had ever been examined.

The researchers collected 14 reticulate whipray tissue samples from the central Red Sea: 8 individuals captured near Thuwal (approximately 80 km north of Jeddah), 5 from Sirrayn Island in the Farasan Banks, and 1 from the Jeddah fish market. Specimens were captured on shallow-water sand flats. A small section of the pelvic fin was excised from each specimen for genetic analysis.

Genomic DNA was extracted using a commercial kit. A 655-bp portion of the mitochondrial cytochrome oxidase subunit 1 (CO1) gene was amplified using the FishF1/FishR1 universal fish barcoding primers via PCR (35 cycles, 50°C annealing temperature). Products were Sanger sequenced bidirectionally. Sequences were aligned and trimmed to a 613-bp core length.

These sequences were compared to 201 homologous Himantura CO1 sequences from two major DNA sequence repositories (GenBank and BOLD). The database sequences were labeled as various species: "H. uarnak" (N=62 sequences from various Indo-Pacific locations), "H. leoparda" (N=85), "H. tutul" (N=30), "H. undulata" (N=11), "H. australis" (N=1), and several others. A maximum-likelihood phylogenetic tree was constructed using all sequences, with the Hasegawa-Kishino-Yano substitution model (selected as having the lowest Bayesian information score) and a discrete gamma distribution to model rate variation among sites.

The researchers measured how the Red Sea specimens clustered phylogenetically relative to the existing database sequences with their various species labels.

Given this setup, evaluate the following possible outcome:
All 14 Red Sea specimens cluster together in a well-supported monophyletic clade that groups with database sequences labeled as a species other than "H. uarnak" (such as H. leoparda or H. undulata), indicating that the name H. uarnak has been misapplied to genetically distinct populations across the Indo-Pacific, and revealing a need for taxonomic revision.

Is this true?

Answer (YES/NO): NO